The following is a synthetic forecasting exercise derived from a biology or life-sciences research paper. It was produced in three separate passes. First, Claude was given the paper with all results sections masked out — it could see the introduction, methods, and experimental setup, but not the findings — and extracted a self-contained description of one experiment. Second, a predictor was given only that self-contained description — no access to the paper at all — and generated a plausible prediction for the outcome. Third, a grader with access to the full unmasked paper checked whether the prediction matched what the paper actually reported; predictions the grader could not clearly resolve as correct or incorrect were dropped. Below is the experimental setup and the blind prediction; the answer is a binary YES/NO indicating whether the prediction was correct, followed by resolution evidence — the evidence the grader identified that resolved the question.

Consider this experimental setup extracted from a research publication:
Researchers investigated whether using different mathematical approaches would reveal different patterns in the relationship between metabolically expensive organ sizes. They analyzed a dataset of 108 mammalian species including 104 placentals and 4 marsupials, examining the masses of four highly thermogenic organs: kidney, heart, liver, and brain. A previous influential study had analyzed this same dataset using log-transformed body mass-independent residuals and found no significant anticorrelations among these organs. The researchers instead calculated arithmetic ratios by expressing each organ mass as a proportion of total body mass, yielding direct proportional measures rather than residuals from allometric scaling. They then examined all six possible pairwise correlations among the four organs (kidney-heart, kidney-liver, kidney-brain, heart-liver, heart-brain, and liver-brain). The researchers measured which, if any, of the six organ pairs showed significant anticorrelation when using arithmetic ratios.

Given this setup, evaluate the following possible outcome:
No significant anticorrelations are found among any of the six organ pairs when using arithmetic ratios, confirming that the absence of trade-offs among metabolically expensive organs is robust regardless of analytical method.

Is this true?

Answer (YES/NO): NO